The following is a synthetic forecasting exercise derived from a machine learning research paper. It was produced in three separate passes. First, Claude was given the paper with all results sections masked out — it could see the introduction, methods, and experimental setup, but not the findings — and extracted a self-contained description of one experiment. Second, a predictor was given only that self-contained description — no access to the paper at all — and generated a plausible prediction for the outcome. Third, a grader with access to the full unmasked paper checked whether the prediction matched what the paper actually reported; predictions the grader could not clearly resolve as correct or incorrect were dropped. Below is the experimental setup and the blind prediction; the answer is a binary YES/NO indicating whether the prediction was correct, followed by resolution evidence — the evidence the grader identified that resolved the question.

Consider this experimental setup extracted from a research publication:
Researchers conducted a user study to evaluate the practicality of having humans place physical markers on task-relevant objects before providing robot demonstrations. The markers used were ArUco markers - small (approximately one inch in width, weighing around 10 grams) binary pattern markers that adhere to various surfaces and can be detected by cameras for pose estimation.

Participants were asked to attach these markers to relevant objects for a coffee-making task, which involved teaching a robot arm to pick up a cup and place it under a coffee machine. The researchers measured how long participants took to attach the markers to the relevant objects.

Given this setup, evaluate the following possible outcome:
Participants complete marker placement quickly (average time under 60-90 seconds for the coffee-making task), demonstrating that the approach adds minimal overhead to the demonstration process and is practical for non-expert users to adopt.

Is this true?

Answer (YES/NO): NO